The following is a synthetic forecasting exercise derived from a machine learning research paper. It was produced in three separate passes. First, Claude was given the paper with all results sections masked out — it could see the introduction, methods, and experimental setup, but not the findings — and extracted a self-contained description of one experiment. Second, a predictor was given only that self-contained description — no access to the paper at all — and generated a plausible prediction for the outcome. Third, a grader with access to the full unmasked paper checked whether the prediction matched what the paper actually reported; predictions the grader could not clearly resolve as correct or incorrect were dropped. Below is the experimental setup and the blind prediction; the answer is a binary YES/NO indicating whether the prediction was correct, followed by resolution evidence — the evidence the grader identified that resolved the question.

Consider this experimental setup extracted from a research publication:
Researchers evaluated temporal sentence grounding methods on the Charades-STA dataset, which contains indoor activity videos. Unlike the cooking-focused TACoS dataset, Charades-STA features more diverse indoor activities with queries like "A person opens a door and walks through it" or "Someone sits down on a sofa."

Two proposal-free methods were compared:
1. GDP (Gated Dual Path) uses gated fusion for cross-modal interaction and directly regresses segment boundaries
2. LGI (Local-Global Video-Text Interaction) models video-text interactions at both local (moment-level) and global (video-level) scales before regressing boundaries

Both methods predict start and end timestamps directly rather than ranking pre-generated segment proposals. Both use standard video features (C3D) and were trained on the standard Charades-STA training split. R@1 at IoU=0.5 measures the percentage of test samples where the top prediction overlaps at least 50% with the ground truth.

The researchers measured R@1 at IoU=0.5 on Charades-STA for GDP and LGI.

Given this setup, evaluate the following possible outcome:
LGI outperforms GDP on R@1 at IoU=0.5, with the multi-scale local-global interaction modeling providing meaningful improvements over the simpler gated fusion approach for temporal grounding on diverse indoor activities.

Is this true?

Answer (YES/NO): YES